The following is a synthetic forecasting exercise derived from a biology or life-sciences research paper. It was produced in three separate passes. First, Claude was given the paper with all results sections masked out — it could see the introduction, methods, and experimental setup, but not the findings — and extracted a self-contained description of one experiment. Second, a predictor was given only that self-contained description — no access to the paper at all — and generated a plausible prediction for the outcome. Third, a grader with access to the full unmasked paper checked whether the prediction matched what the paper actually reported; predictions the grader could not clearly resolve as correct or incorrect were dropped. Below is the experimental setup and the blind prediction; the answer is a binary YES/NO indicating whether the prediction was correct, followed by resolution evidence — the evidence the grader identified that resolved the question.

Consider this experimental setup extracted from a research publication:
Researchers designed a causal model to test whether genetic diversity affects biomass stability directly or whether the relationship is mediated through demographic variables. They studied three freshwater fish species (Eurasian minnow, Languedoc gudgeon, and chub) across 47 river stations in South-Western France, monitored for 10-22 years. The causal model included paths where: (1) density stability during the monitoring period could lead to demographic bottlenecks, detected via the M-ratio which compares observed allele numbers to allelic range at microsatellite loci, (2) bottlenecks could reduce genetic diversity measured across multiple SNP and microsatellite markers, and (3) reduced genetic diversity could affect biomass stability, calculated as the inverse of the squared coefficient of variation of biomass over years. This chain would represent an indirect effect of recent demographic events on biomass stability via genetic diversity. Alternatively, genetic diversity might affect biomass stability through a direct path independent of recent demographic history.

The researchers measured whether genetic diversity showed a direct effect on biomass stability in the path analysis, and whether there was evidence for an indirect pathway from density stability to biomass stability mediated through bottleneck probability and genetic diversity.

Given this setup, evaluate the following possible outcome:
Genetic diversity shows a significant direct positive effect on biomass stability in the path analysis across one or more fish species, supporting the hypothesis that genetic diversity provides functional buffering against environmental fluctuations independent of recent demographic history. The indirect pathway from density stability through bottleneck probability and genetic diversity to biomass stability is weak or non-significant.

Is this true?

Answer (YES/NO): NO